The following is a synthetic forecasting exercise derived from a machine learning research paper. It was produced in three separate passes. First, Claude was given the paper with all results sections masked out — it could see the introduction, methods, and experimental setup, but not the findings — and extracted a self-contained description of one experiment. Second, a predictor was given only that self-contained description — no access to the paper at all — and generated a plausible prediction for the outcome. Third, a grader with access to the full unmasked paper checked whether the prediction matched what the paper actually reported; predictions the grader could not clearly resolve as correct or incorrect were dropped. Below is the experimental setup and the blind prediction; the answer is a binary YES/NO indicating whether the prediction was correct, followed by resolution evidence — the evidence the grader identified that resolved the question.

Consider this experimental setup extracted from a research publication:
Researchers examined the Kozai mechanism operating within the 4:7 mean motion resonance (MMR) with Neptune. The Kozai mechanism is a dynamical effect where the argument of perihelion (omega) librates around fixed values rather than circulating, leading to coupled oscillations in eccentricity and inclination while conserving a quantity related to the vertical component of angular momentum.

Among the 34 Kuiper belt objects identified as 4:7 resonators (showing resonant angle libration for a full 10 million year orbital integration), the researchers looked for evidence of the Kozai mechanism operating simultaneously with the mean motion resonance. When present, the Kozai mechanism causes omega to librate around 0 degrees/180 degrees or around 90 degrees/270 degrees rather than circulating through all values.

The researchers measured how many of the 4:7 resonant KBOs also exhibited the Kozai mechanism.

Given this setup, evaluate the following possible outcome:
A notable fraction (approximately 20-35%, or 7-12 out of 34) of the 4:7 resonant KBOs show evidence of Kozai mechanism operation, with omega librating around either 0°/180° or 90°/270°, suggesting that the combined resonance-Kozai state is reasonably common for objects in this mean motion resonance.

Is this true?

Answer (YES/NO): NO